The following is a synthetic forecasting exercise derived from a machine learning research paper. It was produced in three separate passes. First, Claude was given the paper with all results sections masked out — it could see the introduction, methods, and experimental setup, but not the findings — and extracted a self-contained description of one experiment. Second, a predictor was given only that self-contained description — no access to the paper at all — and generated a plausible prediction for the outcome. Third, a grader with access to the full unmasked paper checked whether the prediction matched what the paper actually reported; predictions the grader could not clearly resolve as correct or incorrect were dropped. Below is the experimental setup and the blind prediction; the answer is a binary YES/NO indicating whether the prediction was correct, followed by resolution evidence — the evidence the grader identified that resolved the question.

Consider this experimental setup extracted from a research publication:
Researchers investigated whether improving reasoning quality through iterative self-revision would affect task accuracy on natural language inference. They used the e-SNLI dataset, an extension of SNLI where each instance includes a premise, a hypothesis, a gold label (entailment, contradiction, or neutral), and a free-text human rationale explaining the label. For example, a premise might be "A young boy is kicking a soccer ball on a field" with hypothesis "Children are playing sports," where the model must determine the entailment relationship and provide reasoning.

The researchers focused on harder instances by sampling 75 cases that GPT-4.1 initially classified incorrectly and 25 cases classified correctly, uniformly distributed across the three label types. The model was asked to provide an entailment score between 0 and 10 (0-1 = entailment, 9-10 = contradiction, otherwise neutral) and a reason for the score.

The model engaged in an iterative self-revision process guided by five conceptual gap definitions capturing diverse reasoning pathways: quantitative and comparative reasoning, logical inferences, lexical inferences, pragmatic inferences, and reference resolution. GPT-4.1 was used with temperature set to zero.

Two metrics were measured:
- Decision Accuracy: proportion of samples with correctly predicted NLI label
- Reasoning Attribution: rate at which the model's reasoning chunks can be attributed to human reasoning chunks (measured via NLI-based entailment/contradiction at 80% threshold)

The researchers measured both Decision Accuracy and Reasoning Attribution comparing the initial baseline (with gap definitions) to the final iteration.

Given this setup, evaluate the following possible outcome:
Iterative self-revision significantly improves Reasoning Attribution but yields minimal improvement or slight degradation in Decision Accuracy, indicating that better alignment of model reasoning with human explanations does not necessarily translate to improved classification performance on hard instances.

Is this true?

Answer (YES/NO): NO